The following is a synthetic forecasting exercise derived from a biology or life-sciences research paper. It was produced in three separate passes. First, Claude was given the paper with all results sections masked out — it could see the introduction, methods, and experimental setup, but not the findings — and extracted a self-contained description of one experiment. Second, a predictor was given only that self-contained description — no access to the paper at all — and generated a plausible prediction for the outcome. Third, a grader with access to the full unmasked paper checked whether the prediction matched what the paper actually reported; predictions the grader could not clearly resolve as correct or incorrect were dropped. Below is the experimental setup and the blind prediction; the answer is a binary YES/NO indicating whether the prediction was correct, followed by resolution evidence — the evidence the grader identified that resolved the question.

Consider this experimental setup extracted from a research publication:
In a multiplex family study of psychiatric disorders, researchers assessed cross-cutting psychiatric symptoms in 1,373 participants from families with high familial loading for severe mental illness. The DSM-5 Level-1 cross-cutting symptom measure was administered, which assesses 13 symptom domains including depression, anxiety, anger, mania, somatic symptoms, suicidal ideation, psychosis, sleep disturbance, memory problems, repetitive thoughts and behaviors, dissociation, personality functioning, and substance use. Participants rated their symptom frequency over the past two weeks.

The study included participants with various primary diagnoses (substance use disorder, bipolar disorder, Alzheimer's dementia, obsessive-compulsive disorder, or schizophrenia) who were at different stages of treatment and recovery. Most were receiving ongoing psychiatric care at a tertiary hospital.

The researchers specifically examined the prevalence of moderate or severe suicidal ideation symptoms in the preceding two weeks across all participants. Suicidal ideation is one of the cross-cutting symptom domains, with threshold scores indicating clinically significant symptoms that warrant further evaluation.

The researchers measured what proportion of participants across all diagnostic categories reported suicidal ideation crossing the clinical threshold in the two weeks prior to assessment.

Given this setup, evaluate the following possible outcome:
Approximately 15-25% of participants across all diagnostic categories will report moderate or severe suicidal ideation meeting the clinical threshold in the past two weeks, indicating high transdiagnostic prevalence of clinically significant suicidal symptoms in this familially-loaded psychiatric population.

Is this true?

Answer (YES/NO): NO